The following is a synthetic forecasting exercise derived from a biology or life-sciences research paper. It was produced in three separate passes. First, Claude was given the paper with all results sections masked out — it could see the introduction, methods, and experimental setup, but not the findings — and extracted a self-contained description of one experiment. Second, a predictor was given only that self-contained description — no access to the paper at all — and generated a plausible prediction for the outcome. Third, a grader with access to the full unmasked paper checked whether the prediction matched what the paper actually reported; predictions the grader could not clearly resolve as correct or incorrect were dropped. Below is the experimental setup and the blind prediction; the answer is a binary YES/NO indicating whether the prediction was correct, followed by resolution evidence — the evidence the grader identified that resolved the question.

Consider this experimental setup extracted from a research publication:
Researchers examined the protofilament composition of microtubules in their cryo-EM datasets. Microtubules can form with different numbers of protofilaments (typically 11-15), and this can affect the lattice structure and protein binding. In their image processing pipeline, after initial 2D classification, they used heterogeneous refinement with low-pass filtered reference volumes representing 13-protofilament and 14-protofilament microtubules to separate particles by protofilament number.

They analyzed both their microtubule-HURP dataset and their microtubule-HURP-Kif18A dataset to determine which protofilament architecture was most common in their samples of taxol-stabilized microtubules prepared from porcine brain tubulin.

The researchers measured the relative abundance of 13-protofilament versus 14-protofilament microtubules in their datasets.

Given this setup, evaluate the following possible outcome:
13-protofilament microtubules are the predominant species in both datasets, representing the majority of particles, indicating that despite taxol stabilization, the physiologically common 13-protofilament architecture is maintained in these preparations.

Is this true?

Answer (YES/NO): NO